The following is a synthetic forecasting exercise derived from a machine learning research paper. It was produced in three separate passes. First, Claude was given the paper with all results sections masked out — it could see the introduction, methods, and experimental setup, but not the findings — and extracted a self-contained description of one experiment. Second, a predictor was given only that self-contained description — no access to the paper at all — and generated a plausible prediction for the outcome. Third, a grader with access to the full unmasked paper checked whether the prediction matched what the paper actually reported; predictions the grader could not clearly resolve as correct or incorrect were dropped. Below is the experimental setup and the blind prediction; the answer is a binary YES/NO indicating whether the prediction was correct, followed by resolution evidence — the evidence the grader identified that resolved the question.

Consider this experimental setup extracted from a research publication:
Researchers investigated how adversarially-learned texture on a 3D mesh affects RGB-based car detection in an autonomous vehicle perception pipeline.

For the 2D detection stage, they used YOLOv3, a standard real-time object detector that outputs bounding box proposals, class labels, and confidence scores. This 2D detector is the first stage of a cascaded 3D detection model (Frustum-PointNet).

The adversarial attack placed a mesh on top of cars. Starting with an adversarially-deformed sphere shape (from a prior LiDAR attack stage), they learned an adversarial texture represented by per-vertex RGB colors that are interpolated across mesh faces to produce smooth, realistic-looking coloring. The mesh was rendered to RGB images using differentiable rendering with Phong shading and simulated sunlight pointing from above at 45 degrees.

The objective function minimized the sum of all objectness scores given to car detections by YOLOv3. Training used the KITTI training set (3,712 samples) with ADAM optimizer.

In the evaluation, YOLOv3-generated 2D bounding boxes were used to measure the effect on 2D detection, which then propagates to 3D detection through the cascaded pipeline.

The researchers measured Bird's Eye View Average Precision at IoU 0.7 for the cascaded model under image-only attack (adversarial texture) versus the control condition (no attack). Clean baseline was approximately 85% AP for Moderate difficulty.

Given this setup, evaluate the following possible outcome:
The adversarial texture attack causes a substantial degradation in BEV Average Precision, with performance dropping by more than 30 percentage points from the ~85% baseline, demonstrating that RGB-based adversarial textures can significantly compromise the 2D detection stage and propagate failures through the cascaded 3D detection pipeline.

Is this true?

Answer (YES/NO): YES